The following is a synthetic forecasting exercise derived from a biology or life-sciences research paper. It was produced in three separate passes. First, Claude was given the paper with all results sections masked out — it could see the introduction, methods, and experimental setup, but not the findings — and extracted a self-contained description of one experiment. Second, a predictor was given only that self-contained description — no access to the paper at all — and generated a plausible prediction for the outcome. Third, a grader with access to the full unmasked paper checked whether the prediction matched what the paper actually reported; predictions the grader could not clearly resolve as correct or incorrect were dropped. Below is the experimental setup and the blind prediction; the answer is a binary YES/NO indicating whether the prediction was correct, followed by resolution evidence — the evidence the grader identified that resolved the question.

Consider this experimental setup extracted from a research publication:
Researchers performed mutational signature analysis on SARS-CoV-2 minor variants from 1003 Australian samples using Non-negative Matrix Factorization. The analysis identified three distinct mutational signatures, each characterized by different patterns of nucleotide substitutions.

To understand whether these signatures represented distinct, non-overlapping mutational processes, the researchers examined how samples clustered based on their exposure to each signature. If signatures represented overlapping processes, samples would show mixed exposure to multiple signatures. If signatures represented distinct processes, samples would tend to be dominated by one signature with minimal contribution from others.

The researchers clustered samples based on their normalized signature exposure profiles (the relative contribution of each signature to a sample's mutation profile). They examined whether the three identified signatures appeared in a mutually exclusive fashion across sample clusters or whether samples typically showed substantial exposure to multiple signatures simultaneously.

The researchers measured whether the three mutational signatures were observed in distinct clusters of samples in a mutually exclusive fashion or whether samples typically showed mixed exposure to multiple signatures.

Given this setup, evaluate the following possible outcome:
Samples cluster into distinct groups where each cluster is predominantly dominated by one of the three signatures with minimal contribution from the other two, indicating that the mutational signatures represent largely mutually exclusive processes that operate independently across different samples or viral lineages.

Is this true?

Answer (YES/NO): NO